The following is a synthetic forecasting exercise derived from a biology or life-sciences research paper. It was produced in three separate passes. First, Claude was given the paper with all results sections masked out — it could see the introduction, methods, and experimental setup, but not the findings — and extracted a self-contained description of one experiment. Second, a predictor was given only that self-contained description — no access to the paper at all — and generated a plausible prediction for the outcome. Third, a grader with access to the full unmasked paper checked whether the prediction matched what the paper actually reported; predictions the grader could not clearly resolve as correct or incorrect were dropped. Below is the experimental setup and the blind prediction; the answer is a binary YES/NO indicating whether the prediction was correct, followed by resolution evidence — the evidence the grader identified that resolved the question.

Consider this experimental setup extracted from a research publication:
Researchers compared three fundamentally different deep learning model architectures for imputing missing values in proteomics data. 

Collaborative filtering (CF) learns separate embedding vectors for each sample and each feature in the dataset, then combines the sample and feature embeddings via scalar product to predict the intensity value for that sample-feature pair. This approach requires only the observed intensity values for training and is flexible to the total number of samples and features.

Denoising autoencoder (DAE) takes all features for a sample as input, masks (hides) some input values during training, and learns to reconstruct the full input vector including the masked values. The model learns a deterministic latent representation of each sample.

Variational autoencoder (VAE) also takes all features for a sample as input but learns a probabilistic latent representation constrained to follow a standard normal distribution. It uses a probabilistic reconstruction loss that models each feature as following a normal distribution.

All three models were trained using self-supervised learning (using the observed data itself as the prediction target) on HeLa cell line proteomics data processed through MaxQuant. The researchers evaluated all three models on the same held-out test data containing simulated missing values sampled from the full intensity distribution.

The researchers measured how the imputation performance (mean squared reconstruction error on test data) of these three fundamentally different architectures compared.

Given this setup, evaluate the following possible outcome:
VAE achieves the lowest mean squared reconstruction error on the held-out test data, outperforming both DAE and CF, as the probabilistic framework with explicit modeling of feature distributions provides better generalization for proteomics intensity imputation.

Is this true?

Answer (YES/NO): NO